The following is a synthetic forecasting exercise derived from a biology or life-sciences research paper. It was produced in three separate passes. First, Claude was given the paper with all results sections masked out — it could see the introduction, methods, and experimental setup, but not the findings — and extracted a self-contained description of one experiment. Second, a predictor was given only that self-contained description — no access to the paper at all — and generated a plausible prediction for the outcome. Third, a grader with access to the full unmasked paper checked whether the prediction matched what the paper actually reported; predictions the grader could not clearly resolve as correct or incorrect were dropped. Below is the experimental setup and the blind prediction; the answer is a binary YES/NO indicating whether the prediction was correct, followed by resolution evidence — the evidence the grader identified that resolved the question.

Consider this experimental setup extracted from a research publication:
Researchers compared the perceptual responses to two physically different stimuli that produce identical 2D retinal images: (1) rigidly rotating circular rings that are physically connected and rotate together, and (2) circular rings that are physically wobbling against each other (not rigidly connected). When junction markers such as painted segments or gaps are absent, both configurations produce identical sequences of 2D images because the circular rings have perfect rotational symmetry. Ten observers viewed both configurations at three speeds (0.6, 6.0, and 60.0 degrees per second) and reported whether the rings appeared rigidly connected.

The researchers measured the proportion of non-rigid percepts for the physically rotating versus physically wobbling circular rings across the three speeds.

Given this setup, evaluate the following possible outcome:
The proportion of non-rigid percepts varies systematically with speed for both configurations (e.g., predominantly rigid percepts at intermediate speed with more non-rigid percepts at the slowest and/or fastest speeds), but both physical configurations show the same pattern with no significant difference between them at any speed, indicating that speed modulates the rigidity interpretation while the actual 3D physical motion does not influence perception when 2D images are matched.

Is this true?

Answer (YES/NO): NO